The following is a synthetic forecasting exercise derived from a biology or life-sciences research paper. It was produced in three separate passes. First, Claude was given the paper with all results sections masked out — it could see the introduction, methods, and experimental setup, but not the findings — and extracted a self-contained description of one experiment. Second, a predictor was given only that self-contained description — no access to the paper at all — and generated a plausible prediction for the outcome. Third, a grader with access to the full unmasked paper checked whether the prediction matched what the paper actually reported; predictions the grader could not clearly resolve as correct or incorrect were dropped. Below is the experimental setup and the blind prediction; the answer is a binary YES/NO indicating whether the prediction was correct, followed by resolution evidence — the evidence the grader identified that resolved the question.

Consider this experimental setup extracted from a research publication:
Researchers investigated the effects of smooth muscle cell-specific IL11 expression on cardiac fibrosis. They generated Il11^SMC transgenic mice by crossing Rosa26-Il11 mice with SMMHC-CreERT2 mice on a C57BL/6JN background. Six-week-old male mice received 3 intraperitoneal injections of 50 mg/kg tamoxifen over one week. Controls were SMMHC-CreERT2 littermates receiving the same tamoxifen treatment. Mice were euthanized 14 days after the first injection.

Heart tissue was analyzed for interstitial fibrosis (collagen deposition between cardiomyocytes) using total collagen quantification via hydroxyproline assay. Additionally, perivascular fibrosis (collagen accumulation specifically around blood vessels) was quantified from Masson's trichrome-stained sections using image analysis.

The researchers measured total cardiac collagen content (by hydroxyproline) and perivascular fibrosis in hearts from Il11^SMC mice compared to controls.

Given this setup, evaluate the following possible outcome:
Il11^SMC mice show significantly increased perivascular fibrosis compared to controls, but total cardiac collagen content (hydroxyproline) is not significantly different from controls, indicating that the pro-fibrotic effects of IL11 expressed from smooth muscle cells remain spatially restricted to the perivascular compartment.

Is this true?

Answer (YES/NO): NO